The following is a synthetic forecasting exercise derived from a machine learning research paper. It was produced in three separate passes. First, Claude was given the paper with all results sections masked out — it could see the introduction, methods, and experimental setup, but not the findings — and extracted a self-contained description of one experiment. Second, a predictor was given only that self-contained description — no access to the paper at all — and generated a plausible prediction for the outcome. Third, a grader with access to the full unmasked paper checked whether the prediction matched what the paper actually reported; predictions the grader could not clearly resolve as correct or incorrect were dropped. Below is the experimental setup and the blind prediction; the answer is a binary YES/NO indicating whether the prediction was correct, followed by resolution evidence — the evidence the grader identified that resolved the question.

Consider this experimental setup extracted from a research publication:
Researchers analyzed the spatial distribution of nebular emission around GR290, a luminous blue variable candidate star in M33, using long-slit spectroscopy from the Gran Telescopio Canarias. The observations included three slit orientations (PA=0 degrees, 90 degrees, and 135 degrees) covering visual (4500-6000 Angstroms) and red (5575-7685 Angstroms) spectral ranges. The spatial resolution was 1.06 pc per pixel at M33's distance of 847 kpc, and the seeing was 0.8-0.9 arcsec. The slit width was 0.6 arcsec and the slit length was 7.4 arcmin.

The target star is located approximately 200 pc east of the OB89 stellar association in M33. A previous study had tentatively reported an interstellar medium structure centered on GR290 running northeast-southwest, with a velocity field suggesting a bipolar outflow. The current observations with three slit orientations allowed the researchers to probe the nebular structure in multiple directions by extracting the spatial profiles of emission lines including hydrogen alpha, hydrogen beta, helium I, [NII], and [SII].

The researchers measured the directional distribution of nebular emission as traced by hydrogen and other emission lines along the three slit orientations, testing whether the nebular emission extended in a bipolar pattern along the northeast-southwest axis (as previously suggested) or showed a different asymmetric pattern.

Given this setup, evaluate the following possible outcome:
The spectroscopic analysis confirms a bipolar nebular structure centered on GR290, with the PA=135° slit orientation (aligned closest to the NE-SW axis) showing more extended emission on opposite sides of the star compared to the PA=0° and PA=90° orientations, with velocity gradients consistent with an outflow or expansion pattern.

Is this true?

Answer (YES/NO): NO